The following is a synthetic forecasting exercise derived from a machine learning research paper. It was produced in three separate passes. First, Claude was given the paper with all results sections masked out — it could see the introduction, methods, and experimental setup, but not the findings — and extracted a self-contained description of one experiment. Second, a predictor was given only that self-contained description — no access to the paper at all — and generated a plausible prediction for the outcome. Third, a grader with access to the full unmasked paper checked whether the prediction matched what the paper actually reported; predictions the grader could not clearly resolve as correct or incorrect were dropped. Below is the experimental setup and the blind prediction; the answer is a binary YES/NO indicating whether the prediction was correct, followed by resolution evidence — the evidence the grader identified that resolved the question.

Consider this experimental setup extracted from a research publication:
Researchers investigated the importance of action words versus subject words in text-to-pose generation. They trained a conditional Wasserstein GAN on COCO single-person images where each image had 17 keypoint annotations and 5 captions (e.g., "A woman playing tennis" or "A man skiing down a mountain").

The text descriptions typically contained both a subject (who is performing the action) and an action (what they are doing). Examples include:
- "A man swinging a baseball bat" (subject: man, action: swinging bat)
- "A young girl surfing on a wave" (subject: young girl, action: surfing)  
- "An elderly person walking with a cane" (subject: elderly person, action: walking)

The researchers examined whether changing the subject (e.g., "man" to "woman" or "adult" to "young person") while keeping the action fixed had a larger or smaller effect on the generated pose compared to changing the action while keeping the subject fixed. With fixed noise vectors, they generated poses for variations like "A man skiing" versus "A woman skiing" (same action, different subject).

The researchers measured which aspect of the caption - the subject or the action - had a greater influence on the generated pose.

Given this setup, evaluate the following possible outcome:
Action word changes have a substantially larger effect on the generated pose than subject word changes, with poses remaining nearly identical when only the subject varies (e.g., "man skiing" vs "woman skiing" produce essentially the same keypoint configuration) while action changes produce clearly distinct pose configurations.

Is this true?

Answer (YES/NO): YES